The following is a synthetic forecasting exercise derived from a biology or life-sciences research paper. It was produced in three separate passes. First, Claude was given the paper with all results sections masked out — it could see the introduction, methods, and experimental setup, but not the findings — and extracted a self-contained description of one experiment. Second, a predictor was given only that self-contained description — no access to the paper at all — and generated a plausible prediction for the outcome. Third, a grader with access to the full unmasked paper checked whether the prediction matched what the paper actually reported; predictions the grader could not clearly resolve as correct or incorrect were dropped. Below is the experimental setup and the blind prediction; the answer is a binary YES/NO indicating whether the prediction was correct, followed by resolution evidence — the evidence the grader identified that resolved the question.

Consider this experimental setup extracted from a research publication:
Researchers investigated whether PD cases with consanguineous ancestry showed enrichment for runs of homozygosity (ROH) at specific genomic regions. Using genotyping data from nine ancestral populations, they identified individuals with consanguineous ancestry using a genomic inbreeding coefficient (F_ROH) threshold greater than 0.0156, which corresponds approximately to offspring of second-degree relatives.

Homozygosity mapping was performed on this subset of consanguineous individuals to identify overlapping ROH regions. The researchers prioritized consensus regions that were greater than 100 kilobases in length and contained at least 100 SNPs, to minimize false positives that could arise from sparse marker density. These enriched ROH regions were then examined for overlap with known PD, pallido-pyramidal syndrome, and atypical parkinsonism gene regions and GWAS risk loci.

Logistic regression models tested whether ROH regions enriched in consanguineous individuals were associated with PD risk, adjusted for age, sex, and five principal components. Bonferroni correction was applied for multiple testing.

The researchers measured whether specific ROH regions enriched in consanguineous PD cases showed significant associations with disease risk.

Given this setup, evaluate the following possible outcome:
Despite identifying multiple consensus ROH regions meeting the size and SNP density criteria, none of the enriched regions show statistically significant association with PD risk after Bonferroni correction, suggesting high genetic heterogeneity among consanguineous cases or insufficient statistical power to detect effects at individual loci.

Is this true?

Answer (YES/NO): NO